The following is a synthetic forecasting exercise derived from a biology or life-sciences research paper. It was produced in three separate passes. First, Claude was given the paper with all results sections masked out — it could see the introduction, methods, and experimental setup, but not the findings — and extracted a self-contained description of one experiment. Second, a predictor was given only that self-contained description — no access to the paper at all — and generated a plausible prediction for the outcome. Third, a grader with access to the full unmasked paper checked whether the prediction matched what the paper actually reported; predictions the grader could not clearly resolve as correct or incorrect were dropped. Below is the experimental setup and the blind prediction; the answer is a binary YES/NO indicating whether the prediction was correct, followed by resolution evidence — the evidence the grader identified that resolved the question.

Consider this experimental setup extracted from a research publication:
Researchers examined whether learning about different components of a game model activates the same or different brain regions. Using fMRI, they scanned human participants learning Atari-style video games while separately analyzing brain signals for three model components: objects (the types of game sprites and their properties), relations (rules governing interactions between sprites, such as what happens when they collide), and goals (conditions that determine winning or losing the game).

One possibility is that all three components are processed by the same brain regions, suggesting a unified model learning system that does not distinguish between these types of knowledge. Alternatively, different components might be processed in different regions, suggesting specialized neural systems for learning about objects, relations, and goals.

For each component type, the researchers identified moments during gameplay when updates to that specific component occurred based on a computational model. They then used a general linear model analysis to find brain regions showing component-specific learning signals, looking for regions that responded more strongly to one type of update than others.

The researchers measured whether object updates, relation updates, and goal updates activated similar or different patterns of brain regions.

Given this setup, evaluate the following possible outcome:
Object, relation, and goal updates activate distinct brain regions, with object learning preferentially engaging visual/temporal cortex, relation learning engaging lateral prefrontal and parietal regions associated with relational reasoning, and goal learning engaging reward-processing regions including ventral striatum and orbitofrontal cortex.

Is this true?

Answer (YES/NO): NO